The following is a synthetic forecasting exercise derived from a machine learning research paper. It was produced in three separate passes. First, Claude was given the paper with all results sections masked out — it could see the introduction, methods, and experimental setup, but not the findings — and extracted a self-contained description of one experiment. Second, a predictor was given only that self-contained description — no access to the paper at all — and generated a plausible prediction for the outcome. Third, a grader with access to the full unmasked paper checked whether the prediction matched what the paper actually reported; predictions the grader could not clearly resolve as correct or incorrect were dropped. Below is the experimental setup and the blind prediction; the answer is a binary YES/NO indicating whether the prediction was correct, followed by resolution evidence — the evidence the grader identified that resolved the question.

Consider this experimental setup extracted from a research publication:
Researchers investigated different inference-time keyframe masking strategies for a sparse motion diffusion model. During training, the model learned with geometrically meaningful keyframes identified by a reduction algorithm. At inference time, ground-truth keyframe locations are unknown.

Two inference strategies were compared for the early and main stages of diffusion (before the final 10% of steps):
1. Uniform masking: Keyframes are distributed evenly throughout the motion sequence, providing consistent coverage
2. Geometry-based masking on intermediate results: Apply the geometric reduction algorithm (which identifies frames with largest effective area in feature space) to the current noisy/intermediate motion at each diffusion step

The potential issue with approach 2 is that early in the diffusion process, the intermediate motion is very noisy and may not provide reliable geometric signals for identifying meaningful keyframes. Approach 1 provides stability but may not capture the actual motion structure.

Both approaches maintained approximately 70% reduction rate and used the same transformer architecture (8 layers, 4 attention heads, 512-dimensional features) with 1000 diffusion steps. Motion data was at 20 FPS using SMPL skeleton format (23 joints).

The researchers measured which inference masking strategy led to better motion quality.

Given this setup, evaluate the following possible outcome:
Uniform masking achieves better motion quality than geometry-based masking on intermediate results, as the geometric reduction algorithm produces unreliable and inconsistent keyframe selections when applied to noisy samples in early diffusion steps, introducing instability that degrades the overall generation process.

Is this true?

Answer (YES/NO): YES